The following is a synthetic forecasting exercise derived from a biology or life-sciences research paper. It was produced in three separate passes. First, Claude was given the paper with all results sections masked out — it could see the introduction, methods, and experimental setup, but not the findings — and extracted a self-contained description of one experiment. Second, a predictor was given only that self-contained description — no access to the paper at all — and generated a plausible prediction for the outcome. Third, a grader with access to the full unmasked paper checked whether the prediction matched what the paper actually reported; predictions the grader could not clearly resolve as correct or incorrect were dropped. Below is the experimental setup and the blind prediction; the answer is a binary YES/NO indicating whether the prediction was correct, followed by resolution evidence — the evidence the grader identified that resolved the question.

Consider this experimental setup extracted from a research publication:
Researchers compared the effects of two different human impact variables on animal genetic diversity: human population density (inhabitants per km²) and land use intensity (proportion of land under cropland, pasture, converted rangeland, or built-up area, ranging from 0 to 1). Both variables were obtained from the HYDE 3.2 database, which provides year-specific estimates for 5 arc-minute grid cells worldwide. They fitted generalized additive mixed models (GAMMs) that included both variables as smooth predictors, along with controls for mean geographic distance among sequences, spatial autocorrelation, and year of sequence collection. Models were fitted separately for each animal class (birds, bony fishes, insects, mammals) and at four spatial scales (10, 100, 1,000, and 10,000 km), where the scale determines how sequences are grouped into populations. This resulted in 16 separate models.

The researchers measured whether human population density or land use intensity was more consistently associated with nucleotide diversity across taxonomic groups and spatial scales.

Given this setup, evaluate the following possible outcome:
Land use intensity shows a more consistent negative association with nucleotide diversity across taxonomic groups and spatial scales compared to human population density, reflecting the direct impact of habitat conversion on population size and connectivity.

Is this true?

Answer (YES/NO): NO